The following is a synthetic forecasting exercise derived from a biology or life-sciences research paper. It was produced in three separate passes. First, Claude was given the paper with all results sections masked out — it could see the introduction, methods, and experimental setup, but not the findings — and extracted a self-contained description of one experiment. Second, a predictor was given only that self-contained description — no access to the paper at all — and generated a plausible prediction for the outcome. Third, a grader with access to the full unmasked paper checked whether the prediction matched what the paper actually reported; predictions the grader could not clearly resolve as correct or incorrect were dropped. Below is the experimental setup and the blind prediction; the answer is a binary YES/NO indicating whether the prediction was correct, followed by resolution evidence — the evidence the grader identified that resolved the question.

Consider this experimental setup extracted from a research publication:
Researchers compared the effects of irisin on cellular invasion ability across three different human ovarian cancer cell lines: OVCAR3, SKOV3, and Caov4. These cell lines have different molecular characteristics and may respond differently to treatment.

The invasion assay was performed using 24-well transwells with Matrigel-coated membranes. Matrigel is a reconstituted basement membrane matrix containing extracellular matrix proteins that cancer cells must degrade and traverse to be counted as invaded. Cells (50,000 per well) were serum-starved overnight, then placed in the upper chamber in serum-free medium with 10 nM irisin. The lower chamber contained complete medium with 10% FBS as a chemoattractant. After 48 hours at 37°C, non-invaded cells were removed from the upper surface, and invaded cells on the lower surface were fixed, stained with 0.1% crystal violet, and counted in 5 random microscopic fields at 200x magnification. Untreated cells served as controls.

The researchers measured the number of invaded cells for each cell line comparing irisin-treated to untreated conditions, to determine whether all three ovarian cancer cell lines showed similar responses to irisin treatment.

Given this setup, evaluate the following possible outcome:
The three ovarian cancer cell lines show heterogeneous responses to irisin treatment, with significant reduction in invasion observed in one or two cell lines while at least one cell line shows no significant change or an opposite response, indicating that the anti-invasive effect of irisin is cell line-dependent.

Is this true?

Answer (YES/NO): NO